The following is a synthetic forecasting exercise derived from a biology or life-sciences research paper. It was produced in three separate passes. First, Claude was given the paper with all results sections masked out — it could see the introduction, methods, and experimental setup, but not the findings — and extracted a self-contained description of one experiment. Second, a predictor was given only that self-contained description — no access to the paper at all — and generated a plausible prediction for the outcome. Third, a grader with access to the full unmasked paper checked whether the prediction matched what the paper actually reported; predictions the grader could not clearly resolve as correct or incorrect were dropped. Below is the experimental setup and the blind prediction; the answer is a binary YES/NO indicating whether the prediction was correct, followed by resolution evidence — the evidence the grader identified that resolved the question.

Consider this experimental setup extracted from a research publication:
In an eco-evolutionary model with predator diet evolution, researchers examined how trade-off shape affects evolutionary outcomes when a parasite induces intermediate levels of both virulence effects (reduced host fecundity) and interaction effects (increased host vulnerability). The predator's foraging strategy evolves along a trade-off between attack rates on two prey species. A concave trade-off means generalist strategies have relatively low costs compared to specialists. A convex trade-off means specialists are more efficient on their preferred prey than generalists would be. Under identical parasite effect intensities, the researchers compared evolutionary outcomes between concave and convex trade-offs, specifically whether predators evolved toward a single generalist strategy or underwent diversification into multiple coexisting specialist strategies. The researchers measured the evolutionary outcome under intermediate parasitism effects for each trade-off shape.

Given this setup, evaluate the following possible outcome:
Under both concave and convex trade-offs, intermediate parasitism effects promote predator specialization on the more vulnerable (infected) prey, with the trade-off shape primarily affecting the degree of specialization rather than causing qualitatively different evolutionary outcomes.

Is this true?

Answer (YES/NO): NO